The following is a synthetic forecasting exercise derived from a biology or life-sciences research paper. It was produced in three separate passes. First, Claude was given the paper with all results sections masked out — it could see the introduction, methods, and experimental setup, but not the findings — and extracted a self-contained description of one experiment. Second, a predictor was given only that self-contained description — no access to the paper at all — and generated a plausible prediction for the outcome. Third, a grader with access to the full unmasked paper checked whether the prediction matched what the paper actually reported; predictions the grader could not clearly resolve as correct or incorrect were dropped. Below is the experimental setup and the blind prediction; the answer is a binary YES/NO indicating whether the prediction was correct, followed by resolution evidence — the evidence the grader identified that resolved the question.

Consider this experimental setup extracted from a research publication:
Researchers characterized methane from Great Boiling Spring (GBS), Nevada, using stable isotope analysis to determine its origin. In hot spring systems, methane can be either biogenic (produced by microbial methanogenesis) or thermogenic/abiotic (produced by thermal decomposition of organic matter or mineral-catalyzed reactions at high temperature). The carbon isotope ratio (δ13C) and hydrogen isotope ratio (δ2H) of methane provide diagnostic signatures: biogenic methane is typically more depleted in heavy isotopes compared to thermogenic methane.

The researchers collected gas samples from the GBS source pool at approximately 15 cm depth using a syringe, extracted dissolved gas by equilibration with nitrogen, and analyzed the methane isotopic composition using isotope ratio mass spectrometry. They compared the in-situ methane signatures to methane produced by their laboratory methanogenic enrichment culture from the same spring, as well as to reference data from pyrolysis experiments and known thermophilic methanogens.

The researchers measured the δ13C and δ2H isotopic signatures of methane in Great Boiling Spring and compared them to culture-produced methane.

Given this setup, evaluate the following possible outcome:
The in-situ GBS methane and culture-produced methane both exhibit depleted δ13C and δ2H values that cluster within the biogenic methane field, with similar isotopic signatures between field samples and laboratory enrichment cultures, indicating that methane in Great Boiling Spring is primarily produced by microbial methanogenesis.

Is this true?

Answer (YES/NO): NO